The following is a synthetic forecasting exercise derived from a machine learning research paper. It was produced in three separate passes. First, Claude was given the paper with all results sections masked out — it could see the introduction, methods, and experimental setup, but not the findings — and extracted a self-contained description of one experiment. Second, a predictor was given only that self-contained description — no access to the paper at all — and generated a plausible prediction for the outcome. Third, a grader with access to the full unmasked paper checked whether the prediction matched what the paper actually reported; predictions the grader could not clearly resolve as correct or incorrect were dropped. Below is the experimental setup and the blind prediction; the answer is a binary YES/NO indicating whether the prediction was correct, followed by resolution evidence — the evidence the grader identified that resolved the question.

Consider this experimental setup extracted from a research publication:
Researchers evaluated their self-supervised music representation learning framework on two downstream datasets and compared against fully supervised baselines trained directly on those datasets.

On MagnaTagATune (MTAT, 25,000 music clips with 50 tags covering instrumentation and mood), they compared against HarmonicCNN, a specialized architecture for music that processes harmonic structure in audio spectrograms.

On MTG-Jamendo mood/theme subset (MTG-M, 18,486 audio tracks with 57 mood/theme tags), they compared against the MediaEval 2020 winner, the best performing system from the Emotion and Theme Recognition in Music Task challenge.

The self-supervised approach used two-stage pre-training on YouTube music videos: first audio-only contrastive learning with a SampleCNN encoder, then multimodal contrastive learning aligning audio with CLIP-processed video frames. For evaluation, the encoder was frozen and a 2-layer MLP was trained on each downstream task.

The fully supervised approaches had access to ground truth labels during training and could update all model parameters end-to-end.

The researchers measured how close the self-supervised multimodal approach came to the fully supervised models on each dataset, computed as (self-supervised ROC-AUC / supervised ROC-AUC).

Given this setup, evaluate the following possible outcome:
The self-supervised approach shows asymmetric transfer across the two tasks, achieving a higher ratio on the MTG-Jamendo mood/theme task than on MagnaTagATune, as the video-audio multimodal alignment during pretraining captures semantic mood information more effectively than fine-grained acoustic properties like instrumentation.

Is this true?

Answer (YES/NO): NO